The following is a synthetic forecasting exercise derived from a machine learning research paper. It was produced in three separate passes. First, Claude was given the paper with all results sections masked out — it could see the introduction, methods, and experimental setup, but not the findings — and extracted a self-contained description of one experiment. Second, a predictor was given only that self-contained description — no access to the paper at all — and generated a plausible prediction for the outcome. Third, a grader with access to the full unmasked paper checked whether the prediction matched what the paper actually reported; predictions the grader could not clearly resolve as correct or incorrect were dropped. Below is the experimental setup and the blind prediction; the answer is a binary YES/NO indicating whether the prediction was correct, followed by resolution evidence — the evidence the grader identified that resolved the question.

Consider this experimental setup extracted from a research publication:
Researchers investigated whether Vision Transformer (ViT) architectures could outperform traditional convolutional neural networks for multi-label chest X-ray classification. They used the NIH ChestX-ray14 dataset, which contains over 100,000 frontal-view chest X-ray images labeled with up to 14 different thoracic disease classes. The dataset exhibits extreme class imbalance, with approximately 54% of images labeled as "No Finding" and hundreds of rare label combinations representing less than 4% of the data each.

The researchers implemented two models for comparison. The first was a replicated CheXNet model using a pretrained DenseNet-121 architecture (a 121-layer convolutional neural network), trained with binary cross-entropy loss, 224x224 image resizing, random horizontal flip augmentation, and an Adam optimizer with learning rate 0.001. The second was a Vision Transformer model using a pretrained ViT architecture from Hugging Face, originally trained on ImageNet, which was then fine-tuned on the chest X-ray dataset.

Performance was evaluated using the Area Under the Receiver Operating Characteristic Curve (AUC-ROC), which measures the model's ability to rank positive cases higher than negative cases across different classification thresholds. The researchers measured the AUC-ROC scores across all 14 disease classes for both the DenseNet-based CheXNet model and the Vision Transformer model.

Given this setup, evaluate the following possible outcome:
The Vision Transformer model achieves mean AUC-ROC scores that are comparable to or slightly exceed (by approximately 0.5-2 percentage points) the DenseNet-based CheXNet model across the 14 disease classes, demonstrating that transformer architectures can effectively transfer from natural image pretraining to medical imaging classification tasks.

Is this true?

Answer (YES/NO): NO